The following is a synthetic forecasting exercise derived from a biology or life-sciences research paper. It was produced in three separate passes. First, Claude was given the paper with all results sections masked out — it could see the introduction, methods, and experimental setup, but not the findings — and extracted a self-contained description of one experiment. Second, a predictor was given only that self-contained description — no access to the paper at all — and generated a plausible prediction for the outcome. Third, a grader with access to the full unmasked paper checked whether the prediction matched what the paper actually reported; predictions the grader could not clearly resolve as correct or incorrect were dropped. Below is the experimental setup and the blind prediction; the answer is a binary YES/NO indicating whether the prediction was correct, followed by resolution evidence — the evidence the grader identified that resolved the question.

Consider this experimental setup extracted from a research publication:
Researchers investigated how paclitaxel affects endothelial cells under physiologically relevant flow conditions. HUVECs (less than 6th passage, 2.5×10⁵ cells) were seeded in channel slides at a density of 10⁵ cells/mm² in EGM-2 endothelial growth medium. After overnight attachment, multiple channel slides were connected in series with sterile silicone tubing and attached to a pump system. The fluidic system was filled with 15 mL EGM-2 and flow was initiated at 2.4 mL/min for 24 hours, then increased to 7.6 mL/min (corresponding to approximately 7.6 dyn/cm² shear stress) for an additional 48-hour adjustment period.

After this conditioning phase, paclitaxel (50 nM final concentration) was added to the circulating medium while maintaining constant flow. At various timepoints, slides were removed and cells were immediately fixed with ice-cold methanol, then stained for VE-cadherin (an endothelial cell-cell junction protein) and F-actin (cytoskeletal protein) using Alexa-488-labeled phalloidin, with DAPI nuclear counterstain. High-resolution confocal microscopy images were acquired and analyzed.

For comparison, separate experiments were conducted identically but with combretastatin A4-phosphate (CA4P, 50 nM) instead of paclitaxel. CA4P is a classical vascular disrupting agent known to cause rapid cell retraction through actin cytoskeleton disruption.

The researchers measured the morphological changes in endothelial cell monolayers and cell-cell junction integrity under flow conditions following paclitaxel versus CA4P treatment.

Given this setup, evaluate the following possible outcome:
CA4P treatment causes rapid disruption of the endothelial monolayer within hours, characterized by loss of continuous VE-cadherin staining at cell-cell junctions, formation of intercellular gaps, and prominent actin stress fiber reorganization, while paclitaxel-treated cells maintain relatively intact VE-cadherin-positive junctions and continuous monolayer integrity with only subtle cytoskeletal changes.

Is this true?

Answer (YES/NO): NO